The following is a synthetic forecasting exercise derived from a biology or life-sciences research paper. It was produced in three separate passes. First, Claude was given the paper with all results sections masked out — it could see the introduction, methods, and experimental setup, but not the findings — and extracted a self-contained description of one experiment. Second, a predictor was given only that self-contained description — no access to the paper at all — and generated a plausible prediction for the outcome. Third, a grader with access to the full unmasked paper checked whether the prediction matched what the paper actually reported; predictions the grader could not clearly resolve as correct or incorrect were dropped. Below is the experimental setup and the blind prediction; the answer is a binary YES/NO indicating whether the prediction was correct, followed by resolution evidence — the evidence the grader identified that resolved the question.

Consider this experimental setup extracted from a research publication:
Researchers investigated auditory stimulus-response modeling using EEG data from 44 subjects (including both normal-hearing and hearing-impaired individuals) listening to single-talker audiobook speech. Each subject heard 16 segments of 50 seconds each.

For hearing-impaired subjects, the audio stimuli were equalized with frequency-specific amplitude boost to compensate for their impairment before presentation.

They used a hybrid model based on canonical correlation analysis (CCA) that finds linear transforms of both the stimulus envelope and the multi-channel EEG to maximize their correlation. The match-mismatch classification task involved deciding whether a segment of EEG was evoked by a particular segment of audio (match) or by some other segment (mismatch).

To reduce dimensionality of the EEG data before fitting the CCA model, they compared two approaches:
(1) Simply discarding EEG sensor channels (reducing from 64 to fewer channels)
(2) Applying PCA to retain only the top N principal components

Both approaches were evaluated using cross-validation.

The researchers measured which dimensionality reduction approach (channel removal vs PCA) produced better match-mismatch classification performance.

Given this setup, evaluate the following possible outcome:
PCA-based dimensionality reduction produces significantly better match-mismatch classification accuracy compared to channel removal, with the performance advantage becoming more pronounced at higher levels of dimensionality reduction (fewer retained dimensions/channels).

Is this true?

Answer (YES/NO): YES